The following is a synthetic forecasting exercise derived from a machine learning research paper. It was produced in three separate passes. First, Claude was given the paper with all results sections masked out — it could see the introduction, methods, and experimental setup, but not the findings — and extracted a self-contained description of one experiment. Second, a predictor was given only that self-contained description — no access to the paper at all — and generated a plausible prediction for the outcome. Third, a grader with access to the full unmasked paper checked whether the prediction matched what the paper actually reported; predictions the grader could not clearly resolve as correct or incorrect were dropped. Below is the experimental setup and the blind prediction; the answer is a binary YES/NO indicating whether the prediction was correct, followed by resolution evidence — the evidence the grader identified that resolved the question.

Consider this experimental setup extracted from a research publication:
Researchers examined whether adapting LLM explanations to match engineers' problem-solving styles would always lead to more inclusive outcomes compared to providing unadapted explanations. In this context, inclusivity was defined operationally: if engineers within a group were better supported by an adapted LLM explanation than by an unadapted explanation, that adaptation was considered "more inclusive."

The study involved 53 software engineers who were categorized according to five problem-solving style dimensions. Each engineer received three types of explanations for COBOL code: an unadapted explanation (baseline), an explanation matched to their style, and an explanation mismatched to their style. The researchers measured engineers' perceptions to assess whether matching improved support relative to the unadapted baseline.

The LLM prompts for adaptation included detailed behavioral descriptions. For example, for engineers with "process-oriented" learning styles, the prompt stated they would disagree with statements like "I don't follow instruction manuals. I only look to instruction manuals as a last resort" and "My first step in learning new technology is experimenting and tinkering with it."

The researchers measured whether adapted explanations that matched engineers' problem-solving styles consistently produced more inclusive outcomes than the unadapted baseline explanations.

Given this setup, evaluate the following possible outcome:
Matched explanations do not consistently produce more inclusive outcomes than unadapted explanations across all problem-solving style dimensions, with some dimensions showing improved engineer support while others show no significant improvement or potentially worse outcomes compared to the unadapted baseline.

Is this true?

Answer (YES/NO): YES